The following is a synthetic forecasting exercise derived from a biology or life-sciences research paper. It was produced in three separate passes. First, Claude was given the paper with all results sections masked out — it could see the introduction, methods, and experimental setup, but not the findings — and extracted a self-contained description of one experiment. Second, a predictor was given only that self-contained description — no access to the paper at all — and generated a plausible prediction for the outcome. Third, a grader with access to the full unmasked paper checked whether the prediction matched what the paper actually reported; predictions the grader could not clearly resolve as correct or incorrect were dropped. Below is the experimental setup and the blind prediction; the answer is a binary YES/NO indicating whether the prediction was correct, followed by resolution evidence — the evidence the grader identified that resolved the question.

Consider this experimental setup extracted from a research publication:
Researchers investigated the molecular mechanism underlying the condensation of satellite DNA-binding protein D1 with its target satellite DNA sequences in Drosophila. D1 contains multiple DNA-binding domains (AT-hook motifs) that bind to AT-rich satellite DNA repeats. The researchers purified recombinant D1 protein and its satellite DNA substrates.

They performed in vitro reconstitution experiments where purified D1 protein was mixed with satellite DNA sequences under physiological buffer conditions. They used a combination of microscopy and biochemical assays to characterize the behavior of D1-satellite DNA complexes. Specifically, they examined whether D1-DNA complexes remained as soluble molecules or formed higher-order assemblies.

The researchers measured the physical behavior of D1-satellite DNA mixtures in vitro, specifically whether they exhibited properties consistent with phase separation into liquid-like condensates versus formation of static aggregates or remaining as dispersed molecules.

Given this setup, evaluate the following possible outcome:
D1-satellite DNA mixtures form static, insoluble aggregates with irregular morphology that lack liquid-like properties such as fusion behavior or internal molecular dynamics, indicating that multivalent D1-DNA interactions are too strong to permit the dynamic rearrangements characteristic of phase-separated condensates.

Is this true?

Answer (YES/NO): NO